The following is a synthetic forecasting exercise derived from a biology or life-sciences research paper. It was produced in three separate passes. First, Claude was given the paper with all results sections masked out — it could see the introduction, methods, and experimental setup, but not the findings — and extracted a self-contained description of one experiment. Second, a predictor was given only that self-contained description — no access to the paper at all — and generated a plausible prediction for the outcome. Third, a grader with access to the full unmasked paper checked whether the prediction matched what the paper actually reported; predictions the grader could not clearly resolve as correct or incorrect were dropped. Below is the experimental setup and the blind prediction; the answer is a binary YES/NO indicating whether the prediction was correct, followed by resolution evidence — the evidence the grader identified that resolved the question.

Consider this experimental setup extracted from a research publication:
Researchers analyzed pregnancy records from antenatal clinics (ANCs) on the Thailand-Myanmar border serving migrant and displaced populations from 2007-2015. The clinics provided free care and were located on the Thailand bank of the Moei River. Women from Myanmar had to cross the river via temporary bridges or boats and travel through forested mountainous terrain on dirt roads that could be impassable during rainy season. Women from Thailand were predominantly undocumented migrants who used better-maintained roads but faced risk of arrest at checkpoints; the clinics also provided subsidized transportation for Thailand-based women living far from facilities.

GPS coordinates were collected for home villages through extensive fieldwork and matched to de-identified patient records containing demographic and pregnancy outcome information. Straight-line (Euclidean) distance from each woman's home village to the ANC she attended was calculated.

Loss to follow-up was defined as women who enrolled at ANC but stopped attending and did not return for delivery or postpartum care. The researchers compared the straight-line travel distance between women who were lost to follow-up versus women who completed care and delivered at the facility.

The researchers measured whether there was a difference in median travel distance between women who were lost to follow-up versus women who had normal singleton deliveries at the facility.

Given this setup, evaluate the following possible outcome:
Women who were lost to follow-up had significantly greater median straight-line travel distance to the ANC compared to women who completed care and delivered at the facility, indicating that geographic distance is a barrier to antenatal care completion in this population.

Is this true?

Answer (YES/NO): YES